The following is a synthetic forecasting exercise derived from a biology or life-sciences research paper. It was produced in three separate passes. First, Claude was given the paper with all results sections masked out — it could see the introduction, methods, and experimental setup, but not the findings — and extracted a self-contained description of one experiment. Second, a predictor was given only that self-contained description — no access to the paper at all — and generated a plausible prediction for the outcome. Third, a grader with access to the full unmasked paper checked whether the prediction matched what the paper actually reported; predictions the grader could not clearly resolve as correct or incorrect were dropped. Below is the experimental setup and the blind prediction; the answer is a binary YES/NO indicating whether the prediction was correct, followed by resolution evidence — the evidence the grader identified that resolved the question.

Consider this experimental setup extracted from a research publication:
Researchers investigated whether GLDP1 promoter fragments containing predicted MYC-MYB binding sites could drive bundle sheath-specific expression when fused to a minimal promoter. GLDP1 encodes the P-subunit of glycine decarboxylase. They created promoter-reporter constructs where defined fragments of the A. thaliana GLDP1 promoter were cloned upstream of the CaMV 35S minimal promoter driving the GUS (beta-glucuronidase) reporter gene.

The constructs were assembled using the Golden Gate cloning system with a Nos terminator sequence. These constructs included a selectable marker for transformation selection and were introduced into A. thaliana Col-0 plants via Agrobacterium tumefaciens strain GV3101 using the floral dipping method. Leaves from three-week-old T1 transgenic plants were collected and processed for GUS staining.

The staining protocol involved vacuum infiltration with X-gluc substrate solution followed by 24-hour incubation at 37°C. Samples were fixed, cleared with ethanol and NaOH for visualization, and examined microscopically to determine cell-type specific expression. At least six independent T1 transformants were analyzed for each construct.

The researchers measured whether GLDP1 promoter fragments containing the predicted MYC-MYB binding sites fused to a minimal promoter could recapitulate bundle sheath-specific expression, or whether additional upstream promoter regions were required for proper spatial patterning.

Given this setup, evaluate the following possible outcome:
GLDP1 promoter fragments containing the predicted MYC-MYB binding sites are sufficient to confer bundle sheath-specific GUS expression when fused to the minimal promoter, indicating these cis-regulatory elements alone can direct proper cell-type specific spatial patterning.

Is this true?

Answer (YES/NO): YES